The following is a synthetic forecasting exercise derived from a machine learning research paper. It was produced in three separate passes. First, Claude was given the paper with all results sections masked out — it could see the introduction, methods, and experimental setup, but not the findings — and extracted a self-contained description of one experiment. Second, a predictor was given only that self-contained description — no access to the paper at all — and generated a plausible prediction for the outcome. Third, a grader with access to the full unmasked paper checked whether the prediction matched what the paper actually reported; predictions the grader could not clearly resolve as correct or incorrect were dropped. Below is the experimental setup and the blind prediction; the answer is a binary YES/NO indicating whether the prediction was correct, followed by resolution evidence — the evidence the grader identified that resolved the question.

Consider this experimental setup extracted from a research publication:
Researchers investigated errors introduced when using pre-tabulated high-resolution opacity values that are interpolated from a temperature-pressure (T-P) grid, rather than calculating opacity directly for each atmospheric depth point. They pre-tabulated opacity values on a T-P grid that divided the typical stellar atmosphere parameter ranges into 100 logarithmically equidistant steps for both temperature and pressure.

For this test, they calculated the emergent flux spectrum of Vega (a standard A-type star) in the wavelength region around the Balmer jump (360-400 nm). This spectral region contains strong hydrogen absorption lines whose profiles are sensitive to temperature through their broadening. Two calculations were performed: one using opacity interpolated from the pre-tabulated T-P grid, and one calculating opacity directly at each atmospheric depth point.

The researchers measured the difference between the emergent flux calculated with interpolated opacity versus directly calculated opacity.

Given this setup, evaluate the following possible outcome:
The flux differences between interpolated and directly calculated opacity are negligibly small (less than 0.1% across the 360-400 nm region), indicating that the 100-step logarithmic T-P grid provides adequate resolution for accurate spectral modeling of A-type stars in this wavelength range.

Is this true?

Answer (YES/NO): NO